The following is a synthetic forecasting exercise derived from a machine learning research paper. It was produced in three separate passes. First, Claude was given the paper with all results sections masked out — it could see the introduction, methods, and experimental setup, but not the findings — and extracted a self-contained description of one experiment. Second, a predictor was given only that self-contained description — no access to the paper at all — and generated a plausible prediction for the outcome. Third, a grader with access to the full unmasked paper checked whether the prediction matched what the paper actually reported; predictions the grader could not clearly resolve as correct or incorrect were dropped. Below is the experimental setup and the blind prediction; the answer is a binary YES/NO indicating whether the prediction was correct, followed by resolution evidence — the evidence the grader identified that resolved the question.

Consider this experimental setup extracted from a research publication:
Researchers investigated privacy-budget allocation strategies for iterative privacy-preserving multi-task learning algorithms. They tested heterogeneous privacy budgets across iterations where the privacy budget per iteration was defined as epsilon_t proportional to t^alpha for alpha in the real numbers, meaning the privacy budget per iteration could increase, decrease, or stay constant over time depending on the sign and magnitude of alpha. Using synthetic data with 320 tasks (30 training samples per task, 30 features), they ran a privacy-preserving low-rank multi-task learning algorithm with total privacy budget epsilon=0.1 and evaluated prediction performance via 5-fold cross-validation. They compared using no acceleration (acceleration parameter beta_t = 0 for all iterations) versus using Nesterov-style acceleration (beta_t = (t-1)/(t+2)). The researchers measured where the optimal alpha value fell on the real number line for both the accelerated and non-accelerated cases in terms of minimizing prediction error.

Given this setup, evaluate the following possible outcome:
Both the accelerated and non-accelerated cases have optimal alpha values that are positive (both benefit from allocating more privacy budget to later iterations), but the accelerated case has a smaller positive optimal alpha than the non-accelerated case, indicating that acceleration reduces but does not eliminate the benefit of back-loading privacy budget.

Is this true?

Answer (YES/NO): NO